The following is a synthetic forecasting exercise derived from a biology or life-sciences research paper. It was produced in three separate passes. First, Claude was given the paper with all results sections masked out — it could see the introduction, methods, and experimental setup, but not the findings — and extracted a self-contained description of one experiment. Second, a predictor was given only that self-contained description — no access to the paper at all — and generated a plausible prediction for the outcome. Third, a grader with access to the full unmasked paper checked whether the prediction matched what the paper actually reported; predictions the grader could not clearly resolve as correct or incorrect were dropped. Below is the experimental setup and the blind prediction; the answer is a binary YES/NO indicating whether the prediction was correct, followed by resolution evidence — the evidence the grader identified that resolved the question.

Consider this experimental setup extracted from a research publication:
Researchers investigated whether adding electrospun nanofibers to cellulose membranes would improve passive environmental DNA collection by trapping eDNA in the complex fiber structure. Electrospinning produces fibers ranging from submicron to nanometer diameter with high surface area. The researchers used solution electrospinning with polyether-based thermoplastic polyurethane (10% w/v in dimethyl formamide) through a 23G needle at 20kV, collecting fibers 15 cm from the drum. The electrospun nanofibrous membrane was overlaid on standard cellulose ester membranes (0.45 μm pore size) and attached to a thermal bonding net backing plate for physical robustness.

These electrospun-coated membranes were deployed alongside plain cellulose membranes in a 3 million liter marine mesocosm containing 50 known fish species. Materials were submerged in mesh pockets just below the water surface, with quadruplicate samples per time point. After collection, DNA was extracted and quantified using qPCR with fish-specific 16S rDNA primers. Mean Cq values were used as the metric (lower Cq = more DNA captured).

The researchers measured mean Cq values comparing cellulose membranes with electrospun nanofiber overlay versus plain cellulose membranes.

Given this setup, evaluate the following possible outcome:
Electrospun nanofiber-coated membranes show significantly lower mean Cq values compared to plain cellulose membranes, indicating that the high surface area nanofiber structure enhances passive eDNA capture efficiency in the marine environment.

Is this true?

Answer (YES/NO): NO